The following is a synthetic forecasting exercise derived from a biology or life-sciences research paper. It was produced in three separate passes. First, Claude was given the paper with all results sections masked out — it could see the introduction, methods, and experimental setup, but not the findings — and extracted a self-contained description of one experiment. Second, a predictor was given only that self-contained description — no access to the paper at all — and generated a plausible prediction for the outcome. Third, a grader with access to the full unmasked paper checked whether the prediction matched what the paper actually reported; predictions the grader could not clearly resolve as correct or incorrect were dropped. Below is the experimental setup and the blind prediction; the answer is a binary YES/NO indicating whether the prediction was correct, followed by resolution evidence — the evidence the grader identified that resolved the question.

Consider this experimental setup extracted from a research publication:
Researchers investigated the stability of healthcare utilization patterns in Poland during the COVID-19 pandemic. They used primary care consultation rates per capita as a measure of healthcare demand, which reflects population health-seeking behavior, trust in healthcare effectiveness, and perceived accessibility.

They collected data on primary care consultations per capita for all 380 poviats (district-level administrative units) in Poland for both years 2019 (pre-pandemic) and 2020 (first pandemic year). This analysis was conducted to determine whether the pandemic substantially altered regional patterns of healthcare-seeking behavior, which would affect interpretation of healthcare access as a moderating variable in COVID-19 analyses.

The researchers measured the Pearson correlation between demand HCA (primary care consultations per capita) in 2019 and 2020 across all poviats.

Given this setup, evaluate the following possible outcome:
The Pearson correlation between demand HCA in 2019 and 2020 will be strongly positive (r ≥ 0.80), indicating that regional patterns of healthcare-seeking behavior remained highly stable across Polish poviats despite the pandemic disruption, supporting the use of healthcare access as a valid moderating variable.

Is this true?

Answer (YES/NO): YES